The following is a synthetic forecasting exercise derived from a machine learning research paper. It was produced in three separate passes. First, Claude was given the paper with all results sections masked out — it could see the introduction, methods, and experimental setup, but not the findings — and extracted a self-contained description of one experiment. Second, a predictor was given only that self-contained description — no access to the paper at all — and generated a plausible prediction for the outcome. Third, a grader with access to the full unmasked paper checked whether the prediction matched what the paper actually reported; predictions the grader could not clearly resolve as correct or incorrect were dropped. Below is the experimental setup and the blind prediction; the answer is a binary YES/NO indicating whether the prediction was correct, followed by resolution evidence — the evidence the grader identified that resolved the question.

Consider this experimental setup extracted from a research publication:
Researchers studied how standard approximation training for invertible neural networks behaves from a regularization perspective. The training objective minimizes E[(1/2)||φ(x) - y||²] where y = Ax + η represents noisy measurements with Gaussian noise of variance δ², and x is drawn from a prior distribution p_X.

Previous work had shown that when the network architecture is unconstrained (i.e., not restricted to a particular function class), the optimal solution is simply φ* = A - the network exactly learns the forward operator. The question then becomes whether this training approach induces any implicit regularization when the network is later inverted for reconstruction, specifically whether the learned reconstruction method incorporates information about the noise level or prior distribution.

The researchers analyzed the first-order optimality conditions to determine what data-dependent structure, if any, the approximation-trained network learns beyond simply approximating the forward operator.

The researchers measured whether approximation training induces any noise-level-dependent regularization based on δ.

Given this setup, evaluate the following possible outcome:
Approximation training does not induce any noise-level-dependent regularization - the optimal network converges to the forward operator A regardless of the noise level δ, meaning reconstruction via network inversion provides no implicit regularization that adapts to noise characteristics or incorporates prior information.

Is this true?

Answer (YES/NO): YES